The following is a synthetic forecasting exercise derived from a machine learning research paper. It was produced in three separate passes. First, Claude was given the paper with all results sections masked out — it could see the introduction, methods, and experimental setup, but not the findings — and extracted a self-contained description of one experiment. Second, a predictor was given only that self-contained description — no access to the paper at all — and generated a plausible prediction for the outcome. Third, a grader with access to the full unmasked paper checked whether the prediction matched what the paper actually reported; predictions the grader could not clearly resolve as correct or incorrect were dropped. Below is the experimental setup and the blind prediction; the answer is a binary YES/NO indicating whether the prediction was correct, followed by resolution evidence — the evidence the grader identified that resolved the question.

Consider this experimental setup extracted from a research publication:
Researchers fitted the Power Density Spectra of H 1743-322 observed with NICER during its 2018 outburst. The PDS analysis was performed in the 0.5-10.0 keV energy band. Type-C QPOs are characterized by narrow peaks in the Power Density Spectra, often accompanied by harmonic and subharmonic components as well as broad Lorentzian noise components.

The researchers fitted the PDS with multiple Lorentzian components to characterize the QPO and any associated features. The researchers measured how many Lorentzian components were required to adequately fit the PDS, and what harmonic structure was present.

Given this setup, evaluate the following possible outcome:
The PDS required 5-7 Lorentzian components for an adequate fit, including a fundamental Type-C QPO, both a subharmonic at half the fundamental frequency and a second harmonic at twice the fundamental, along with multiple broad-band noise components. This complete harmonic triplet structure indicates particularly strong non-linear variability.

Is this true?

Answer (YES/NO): NO